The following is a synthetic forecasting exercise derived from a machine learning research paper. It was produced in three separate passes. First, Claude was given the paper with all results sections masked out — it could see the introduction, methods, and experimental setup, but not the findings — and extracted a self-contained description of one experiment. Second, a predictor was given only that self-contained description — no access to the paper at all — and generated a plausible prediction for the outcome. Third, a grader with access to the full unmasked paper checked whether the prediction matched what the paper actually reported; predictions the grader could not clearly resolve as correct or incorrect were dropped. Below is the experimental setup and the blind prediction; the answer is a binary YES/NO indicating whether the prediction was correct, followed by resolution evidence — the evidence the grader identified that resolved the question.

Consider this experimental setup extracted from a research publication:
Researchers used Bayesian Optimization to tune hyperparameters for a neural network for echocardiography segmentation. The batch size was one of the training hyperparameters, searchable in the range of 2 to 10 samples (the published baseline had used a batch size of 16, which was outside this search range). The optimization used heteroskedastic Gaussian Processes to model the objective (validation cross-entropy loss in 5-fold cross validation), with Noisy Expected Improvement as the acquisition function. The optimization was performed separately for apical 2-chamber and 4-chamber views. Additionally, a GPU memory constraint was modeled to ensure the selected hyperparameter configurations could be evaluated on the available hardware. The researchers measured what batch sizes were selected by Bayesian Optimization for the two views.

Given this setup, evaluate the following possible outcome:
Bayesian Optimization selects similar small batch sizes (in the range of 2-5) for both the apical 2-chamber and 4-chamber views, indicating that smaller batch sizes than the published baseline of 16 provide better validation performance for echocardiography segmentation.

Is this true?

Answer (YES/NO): NO